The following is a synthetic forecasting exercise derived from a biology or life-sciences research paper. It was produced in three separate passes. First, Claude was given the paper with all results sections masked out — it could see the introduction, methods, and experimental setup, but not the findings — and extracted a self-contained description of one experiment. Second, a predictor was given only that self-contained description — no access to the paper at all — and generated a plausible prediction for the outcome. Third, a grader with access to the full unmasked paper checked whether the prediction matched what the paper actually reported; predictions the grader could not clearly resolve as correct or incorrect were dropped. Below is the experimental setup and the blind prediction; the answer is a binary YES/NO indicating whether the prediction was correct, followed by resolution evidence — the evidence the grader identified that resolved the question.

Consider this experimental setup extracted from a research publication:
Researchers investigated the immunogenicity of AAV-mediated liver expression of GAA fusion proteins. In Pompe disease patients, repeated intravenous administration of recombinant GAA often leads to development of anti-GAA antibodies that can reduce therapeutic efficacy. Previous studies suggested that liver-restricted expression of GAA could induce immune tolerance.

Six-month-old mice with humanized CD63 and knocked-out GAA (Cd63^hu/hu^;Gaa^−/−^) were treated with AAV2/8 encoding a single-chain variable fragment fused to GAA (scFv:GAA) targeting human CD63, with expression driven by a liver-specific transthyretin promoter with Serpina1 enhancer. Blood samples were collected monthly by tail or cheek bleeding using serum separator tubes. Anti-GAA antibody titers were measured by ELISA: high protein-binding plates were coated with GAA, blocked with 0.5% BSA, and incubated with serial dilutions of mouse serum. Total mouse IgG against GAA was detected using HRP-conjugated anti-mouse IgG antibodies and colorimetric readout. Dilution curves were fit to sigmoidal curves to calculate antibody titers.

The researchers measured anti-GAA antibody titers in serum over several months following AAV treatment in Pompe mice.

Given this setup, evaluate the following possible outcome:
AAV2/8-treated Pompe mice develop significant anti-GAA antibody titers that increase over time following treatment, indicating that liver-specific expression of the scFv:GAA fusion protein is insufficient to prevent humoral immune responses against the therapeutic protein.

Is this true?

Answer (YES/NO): NO